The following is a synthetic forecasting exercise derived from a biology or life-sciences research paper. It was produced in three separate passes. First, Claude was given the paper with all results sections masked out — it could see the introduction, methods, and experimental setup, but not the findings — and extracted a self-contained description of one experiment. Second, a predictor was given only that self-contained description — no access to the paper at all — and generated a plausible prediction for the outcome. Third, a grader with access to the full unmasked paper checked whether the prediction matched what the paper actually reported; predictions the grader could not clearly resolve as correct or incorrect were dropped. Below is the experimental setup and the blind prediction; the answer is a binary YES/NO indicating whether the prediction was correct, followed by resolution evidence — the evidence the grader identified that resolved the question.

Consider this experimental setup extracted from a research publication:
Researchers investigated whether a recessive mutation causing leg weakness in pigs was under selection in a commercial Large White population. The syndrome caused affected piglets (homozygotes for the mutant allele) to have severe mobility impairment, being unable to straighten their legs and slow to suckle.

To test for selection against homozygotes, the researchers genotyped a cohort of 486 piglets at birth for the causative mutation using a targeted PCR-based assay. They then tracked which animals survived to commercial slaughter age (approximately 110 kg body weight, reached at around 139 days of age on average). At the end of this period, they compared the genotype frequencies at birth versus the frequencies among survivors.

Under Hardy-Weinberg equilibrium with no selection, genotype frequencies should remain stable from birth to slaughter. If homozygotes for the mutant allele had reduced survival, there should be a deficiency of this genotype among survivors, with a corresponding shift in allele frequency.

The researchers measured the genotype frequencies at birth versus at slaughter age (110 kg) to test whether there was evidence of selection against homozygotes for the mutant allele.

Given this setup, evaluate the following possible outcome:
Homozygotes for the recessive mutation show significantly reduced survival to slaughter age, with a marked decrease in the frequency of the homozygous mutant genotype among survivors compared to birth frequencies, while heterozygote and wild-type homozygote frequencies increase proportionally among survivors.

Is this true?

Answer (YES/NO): YES